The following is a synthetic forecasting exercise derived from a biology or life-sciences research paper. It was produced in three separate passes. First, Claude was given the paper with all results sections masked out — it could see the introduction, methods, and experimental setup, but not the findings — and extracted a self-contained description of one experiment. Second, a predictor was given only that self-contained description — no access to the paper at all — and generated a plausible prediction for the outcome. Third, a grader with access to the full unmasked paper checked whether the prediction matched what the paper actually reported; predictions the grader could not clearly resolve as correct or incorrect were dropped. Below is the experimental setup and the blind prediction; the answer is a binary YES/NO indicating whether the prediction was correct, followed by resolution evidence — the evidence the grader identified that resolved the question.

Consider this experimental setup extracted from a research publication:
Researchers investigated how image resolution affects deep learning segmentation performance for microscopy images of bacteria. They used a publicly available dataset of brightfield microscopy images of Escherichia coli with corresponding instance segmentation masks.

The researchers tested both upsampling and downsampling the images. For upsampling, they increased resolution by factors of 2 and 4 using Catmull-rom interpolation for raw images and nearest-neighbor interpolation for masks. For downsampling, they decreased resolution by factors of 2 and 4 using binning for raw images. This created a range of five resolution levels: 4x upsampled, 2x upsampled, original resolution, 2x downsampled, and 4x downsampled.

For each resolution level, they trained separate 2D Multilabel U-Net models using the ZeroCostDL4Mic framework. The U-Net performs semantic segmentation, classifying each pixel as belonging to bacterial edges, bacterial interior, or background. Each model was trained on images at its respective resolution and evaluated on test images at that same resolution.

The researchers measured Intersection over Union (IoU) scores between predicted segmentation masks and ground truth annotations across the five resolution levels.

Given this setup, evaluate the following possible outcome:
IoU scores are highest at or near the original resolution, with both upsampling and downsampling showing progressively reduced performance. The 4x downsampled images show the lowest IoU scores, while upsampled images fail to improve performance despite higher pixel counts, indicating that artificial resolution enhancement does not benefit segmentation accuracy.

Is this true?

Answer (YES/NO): NO